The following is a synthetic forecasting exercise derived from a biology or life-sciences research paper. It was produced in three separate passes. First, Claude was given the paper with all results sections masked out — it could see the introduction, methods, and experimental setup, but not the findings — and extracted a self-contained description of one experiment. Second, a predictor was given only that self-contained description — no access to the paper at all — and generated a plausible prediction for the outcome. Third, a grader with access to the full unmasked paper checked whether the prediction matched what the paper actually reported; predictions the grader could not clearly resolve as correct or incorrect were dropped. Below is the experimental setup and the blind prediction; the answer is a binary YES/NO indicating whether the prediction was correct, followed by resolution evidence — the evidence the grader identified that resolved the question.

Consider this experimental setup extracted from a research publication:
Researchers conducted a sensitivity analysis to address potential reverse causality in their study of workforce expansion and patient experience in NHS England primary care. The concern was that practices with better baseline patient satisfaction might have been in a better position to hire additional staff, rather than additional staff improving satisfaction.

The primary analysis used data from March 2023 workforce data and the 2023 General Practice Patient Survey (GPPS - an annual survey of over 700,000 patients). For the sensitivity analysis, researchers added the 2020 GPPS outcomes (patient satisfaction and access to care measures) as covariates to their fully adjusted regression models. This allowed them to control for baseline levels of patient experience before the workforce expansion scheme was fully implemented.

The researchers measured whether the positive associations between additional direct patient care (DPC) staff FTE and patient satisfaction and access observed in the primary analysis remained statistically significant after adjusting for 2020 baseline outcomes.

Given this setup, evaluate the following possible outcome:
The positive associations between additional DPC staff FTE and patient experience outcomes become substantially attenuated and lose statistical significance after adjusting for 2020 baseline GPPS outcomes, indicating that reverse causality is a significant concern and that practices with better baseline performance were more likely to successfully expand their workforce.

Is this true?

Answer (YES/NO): NO